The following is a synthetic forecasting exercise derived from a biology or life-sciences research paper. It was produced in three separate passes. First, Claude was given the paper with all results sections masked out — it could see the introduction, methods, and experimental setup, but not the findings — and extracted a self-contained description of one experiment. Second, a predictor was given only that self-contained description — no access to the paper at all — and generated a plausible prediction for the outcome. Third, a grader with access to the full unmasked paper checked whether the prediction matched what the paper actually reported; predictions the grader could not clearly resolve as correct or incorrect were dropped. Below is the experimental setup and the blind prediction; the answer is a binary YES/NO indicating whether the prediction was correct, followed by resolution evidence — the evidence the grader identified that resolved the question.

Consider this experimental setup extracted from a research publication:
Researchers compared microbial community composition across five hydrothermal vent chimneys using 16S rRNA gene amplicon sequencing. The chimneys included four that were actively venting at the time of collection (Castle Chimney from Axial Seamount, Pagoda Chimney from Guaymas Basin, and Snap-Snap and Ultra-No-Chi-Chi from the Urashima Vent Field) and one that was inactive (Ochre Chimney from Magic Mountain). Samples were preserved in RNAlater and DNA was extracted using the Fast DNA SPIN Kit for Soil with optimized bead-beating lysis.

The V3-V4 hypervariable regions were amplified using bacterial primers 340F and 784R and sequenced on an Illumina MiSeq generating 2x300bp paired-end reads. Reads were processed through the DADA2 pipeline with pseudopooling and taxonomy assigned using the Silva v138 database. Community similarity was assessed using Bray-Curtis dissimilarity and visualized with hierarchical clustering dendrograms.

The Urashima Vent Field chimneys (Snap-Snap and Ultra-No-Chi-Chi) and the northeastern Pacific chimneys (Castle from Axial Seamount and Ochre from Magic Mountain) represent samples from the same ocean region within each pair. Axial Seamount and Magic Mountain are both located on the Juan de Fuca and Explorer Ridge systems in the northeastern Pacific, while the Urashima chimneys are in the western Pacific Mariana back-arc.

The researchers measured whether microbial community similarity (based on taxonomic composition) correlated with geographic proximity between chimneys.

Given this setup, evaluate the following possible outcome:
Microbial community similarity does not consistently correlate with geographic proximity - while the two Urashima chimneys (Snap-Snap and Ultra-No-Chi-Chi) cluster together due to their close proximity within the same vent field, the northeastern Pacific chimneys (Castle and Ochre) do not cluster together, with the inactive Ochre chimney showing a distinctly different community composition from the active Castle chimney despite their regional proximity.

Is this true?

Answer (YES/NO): YES